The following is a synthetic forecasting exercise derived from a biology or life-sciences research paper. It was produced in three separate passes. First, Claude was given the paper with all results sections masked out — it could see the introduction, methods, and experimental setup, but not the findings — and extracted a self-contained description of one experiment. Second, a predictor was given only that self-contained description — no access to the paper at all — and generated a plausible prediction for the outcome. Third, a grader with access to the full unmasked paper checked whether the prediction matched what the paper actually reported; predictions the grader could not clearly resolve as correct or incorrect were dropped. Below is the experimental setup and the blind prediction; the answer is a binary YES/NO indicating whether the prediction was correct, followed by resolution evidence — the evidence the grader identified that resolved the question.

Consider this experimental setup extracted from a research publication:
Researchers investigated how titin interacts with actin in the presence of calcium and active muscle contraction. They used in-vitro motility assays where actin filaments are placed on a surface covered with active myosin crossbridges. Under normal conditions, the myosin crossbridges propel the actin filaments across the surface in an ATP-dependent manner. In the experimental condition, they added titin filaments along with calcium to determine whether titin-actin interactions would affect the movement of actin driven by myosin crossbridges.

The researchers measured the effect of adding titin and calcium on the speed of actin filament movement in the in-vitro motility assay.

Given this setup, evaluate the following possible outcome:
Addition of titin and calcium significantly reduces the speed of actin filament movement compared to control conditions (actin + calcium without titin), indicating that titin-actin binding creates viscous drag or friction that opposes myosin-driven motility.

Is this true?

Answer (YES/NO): YES